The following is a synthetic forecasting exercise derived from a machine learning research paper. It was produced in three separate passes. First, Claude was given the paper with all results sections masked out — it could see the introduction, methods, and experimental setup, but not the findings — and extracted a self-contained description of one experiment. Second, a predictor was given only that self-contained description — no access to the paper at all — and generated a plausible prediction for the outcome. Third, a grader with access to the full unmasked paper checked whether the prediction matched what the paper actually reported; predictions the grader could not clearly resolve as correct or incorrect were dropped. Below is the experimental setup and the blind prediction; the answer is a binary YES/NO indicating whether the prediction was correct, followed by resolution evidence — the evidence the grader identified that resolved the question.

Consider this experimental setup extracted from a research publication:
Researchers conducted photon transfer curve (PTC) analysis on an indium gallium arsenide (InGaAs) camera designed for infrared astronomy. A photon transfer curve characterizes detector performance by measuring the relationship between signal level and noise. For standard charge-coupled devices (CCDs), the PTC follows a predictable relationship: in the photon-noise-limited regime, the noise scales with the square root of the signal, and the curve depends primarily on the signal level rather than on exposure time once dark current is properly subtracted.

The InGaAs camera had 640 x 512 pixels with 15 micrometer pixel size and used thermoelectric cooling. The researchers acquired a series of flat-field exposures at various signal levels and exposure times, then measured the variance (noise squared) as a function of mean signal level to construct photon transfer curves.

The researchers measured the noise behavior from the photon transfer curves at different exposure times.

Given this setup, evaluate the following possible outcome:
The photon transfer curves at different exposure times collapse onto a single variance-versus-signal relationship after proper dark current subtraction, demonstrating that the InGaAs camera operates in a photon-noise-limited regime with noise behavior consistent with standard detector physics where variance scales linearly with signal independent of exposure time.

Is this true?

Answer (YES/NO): NO